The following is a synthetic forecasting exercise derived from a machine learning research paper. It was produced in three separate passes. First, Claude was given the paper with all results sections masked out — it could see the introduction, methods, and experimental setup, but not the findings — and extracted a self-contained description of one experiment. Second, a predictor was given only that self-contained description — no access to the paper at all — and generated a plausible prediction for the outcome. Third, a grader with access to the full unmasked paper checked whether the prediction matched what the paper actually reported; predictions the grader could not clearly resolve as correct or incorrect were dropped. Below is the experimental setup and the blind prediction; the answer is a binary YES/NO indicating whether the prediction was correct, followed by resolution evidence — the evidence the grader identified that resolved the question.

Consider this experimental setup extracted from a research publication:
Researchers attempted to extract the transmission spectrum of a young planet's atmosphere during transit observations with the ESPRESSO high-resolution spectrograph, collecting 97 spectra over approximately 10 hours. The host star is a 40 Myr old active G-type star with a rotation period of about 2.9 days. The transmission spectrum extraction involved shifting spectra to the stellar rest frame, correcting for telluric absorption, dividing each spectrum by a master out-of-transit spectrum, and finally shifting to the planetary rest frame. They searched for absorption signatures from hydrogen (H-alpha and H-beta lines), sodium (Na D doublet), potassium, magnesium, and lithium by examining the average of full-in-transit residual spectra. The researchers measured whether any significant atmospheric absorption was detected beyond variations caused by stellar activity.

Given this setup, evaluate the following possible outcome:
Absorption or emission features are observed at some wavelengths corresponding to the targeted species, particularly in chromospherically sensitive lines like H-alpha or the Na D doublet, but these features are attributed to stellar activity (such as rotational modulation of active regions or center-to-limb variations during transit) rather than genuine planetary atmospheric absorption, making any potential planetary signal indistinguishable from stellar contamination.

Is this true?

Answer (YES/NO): NO